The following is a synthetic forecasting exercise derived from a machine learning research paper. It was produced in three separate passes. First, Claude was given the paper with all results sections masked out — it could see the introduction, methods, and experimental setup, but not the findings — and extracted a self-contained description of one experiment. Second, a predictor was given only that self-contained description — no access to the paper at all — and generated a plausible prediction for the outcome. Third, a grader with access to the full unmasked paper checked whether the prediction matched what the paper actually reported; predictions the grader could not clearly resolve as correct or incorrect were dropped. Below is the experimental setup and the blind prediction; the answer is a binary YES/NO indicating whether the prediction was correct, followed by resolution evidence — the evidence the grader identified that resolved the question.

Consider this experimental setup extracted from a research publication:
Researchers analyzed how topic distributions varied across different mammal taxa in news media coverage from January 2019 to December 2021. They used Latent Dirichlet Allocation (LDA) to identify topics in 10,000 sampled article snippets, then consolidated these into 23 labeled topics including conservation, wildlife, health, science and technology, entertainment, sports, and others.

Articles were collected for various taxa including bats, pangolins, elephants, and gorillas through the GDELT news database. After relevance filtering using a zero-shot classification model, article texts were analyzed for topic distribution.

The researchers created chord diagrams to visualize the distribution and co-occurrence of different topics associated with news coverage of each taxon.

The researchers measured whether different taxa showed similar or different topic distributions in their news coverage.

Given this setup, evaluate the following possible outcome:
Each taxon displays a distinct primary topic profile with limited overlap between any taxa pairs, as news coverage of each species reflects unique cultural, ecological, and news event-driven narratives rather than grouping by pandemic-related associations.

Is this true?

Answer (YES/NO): NO